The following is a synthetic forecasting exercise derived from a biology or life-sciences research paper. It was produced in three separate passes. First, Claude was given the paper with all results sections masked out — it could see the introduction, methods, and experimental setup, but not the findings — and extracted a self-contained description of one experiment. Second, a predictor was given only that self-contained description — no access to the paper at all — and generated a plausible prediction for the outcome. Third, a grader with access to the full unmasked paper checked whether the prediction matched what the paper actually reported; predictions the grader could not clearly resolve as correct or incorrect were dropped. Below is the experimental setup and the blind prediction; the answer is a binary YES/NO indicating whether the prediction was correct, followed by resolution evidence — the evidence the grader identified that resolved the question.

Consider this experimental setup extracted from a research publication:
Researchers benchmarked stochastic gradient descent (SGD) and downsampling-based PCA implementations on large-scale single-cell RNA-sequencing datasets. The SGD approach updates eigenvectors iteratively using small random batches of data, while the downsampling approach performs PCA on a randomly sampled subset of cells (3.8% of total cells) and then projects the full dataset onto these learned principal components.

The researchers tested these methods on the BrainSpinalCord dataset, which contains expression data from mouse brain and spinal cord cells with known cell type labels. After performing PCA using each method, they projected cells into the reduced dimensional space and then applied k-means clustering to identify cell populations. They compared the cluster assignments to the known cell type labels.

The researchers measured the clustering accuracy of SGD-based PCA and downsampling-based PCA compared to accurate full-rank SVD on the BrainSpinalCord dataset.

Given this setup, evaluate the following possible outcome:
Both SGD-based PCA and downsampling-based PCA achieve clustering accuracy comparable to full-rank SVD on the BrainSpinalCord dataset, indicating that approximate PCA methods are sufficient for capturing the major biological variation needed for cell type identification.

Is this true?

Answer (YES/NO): NO